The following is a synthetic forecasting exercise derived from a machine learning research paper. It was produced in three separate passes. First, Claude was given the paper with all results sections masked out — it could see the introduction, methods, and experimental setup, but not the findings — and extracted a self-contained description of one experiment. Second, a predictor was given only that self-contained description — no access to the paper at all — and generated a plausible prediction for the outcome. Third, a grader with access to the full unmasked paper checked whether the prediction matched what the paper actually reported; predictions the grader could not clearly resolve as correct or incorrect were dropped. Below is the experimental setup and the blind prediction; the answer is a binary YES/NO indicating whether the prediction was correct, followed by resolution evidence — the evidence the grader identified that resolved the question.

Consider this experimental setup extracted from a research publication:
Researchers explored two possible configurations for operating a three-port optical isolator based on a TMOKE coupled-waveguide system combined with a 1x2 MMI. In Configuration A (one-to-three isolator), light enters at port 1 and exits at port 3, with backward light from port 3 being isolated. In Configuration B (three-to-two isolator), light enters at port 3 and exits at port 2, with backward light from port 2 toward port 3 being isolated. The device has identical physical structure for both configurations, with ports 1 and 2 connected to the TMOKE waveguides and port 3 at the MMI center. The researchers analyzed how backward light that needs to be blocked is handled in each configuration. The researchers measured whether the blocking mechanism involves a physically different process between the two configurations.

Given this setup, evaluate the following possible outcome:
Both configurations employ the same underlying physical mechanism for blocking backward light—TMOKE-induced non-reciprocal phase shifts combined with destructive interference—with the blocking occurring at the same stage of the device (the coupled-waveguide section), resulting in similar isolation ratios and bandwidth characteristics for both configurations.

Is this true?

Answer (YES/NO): NO